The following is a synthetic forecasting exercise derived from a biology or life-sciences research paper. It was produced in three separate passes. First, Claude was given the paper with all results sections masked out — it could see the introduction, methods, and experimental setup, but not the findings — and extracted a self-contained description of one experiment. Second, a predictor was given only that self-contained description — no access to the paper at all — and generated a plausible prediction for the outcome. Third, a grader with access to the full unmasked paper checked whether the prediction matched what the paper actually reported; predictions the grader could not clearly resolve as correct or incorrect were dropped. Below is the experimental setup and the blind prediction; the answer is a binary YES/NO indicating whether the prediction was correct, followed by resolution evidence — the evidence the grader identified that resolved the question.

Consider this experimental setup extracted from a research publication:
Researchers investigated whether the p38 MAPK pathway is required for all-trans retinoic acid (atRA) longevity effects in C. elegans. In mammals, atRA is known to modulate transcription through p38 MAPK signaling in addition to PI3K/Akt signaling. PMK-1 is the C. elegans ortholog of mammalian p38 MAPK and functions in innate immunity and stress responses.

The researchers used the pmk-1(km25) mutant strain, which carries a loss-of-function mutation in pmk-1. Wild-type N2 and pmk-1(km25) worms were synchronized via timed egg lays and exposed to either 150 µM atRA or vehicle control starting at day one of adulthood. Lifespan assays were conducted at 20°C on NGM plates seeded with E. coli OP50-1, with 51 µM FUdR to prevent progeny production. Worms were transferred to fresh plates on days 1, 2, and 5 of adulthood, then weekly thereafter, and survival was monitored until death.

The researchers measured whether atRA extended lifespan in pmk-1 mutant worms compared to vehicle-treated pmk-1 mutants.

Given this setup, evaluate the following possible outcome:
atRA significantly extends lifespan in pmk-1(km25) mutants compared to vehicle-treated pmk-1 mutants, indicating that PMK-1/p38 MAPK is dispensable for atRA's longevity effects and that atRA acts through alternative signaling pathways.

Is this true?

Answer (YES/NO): NO